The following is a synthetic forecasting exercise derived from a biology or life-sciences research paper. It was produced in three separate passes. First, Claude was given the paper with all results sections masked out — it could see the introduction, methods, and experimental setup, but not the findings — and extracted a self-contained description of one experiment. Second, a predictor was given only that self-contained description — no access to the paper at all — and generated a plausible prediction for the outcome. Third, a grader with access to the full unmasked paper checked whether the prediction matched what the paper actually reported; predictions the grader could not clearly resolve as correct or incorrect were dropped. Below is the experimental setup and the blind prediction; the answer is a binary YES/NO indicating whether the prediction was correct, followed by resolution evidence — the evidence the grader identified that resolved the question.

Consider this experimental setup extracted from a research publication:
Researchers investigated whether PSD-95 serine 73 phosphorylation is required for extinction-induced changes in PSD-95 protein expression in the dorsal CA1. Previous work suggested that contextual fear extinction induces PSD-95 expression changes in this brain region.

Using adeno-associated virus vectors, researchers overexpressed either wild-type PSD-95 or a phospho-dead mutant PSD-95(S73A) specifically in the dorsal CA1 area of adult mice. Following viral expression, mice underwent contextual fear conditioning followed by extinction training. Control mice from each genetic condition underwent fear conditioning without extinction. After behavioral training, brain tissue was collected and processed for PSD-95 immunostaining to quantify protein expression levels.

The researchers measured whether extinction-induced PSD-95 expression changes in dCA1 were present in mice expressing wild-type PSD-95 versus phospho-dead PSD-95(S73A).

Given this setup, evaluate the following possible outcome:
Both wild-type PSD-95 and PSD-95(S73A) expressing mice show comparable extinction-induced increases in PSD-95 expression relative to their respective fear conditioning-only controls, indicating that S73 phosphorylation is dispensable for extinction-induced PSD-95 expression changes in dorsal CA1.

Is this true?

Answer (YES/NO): NO